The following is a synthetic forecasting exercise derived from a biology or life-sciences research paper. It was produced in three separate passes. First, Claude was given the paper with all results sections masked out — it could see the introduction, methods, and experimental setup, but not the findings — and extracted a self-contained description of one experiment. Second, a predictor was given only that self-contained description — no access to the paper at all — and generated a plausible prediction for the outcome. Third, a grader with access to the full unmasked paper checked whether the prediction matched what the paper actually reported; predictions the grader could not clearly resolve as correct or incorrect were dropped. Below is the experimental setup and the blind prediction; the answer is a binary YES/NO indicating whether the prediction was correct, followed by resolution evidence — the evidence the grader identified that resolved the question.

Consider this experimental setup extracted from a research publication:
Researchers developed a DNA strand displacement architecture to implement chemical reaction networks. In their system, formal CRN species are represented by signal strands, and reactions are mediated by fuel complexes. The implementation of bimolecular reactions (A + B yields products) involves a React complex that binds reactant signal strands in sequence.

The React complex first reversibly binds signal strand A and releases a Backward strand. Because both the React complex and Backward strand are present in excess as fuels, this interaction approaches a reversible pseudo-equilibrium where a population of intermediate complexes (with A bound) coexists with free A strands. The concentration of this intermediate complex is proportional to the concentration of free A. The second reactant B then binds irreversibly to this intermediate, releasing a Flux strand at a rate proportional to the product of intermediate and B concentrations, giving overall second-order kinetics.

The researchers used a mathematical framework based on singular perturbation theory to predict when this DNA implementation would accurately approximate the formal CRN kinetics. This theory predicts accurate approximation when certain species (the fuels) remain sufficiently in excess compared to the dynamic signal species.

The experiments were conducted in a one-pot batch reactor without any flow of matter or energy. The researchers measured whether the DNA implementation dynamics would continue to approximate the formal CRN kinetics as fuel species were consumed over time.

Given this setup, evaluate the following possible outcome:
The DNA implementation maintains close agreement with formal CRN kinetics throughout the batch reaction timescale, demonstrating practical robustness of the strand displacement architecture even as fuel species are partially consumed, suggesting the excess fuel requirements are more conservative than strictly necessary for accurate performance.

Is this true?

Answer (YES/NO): NO